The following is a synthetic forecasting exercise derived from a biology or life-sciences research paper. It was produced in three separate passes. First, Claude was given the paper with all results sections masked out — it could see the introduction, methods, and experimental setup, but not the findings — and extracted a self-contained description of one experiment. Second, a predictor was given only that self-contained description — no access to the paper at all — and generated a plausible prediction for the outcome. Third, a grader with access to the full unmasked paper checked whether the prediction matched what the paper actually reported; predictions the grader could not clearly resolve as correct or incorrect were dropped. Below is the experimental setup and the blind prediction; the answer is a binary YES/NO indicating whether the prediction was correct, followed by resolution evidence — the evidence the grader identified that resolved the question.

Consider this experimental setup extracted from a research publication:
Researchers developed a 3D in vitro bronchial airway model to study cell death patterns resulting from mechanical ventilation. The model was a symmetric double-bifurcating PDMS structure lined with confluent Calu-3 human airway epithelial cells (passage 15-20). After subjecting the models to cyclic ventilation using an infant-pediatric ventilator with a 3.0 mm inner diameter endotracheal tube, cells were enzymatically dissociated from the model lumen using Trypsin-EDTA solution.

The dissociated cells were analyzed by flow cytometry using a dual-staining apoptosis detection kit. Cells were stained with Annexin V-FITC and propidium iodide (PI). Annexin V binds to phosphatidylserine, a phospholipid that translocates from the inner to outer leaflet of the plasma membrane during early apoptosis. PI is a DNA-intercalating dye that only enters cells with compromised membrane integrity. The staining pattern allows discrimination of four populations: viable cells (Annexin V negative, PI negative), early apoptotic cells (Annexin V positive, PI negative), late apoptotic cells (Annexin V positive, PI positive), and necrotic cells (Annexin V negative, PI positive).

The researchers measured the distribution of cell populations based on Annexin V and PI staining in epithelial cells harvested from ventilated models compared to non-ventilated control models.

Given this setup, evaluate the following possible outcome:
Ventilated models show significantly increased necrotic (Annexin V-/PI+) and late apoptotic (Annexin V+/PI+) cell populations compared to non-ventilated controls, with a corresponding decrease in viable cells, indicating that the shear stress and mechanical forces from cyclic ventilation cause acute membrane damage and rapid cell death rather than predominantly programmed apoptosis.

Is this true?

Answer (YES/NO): NO